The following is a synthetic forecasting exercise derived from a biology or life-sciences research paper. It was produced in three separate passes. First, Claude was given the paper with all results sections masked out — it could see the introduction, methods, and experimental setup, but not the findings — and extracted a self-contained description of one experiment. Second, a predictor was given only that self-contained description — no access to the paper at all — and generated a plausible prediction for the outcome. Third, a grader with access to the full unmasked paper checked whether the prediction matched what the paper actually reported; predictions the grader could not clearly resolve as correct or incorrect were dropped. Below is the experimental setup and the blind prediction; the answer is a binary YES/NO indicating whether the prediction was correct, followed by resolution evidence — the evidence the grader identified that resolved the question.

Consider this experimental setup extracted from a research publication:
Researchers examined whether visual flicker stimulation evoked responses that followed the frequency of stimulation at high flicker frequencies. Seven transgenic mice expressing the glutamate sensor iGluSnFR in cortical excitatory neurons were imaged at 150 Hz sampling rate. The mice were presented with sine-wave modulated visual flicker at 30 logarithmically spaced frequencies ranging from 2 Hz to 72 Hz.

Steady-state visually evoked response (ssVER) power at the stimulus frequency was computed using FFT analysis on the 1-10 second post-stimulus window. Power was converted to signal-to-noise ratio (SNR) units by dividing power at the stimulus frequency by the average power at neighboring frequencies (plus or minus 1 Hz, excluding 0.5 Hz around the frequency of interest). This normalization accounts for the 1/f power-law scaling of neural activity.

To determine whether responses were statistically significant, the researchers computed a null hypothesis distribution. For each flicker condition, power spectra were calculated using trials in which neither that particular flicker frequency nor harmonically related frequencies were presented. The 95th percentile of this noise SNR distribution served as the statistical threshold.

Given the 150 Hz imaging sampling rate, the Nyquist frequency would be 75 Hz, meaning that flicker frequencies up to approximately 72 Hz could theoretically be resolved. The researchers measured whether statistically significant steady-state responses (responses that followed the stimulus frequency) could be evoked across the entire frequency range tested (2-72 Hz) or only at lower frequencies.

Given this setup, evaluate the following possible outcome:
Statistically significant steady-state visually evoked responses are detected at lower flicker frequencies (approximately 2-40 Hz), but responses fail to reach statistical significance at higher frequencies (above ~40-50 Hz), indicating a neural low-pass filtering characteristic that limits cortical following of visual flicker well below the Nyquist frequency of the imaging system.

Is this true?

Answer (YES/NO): NO